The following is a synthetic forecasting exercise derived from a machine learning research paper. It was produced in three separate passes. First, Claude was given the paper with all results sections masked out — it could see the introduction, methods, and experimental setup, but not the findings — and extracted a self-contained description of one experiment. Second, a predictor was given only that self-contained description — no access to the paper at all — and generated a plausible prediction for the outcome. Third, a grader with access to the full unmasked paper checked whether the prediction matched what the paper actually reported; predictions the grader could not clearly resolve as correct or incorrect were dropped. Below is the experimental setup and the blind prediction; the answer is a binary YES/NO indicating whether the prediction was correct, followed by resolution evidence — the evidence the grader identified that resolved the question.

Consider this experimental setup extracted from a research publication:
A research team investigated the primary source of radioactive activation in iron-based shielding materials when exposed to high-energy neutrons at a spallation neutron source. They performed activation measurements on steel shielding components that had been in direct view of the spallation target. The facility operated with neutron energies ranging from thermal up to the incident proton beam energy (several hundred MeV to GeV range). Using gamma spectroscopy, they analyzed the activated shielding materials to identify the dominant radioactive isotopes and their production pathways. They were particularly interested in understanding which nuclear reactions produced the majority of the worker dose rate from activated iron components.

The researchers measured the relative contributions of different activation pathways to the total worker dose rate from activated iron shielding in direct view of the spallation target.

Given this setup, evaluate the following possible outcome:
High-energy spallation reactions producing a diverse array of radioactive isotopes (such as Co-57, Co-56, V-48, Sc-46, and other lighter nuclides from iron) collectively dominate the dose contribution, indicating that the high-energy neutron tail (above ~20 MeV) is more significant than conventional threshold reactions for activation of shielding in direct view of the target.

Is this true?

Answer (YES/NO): NO